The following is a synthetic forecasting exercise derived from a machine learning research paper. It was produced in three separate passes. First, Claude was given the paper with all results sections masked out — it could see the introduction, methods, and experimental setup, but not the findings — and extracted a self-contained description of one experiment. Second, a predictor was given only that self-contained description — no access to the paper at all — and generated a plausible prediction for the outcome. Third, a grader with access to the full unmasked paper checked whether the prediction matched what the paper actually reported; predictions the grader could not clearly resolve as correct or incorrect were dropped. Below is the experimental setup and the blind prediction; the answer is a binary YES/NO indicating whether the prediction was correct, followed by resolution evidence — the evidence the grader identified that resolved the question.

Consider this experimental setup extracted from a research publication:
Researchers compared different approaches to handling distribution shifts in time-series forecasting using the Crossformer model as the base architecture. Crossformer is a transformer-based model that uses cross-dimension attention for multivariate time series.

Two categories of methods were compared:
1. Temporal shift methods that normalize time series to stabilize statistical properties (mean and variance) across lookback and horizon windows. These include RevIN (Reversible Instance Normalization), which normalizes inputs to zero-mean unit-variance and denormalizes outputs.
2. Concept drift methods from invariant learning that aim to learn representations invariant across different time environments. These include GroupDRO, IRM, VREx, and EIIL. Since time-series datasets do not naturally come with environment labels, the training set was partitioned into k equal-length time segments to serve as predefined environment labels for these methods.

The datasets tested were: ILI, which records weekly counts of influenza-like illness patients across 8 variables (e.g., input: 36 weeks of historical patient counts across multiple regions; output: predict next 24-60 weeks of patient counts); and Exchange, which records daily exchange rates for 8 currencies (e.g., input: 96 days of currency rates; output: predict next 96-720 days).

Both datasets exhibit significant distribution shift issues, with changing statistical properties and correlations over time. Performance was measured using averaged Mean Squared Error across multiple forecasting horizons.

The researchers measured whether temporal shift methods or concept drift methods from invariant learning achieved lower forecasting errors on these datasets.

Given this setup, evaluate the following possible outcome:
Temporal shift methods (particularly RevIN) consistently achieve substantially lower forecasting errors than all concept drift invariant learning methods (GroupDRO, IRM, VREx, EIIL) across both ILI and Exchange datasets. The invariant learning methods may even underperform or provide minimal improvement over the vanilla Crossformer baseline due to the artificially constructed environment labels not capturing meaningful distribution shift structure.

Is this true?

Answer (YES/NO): YES